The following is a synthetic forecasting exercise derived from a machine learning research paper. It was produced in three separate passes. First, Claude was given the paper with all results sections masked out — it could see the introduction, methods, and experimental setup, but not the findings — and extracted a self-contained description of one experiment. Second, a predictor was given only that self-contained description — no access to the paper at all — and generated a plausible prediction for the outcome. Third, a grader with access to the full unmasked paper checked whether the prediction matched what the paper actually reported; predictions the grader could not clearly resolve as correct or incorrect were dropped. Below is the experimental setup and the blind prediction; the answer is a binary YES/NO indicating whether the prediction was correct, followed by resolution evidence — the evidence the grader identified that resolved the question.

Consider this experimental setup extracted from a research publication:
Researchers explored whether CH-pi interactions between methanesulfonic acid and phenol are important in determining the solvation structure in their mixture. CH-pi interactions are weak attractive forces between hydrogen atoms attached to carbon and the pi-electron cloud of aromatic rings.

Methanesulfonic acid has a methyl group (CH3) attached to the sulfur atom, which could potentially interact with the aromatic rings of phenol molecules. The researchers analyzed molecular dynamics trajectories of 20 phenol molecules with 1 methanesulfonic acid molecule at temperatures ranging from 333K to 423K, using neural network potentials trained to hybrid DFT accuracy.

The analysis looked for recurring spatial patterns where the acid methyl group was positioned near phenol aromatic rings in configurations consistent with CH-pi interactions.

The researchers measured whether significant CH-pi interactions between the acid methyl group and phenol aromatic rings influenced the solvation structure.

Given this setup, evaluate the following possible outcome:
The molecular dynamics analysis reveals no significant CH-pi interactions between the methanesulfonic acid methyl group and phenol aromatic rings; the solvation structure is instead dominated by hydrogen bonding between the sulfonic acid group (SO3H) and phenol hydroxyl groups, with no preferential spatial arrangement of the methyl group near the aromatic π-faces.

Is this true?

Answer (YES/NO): YES